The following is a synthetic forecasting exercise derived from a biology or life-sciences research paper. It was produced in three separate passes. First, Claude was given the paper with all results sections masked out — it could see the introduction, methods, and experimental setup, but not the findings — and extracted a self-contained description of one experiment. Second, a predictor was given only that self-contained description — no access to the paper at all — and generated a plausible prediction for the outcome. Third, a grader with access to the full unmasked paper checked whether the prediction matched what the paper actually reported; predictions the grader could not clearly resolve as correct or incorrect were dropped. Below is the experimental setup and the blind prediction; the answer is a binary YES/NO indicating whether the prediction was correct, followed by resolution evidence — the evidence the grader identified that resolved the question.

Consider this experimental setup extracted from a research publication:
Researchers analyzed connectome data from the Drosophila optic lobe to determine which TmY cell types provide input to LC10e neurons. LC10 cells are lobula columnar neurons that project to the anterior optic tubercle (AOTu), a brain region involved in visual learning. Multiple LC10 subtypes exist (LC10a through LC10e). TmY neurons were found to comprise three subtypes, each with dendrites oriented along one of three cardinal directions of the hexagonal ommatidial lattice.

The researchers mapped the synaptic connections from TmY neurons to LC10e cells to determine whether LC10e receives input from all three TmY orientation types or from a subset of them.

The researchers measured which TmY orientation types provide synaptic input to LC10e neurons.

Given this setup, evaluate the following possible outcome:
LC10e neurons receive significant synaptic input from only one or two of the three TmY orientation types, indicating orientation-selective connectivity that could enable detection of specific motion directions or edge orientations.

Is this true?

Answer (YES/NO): YES